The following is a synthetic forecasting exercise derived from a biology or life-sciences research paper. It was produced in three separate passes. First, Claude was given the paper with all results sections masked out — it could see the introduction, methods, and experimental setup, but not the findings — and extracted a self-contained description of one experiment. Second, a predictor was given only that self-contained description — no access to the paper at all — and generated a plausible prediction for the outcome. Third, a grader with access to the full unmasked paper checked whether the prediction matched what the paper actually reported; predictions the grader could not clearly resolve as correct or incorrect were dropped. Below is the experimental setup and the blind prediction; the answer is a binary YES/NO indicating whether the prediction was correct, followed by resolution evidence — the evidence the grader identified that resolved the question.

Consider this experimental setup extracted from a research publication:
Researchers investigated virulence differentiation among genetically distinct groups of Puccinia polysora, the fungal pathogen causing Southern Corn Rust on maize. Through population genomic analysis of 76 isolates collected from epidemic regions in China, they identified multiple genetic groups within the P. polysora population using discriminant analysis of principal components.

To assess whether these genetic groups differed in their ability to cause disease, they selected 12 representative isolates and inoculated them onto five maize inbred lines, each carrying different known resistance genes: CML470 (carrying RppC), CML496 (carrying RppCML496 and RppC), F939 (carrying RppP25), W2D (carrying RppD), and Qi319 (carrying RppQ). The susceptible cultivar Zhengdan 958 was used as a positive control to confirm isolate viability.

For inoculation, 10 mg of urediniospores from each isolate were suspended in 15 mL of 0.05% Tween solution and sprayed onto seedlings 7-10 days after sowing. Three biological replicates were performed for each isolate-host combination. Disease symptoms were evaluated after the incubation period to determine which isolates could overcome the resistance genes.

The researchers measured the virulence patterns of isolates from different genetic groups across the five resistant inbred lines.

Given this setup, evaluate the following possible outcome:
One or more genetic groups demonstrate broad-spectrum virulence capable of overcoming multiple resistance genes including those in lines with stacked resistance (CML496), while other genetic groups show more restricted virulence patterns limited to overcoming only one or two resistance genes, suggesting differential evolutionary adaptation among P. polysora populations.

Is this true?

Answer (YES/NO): NO